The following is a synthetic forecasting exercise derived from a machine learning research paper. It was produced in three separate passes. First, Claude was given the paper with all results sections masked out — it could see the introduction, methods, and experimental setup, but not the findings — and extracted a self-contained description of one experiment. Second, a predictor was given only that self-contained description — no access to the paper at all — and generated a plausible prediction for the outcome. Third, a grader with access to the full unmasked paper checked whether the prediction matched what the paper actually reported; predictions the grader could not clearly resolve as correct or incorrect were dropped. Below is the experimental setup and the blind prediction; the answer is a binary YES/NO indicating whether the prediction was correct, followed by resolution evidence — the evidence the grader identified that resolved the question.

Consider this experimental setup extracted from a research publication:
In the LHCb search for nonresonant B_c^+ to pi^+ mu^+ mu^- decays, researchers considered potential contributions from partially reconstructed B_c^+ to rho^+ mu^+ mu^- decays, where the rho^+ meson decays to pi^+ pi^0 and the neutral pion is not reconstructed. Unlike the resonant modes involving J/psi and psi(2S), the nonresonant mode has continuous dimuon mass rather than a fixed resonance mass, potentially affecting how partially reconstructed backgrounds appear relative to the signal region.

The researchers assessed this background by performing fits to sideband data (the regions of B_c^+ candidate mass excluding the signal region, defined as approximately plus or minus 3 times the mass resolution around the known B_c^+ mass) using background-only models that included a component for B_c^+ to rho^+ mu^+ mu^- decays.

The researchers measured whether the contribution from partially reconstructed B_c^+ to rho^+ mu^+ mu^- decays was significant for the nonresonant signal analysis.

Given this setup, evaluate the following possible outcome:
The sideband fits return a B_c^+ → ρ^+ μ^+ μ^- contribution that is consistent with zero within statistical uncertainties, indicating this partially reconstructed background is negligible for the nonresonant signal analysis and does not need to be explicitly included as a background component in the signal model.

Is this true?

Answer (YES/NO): YES